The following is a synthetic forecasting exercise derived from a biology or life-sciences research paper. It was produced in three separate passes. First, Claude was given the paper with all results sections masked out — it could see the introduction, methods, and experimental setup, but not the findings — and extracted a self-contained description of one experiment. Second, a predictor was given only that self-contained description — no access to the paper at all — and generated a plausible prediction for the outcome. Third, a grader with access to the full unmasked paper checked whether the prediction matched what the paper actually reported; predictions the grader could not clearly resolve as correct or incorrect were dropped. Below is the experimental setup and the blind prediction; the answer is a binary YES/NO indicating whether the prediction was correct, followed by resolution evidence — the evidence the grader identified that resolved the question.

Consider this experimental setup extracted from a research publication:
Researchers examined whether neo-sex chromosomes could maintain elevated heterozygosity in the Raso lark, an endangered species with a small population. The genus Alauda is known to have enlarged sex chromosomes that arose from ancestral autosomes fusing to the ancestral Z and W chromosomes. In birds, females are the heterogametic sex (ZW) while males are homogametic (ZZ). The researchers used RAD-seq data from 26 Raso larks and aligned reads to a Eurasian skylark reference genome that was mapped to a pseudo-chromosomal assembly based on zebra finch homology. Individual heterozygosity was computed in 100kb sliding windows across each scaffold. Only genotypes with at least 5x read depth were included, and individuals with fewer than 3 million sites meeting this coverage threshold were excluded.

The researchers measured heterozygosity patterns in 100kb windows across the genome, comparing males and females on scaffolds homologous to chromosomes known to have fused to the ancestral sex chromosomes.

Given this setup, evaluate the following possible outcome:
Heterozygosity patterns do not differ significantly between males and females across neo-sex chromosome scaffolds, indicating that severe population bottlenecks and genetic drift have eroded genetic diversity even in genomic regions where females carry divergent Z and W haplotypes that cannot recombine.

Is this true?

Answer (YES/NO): NO